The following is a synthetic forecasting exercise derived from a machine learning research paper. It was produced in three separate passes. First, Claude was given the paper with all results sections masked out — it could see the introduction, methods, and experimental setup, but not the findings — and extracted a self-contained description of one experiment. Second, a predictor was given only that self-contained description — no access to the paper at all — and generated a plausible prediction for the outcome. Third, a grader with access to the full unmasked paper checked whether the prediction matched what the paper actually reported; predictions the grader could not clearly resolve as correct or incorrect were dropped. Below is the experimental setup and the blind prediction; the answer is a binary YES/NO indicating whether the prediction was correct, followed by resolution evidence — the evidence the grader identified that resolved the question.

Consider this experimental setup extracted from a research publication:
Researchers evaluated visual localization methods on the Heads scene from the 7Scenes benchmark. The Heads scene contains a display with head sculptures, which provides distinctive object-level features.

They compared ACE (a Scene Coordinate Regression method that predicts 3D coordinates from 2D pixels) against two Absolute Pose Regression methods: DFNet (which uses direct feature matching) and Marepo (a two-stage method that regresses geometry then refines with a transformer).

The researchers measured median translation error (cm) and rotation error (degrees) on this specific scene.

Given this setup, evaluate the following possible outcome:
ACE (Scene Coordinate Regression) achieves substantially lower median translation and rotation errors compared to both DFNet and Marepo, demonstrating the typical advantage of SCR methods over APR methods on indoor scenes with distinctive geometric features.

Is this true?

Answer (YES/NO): YES